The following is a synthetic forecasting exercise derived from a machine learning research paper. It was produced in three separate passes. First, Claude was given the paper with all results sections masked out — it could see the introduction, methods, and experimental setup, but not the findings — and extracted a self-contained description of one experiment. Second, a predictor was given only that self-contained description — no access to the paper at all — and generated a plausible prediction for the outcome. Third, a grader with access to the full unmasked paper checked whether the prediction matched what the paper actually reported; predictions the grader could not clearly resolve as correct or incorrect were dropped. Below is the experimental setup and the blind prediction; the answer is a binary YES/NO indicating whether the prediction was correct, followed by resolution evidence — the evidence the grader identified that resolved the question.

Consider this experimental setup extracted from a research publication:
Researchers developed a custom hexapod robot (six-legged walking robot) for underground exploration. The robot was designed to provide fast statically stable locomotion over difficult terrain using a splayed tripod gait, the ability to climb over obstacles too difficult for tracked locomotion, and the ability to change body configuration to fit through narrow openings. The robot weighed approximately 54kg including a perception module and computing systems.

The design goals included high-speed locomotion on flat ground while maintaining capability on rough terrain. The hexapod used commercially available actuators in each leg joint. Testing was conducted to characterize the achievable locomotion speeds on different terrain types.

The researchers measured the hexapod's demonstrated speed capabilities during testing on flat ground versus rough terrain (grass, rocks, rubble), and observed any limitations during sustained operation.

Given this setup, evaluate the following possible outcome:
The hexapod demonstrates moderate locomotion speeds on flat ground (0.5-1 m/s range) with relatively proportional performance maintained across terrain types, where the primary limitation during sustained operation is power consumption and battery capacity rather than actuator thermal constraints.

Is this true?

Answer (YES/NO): NO